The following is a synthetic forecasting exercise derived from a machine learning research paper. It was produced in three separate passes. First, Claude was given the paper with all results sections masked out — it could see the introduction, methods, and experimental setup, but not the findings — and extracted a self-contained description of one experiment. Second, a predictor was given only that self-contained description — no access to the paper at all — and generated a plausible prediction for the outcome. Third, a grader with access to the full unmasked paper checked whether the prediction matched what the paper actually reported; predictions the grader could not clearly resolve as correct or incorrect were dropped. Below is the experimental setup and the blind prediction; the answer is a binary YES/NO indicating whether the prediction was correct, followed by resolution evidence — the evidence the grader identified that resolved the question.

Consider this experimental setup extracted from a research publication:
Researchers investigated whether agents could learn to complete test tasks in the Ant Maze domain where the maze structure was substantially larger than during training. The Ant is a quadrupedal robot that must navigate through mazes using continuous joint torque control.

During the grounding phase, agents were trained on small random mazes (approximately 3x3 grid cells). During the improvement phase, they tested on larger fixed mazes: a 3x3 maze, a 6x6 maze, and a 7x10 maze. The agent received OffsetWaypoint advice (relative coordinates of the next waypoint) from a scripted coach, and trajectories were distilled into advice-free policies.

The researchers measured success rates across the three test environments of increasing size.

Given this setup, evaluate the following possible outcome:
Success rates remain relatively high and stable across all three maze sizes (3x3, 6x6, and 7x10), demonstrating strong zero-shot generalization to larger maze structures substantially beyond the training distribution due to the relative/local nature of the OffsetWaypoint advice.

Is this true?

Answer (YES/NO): NO